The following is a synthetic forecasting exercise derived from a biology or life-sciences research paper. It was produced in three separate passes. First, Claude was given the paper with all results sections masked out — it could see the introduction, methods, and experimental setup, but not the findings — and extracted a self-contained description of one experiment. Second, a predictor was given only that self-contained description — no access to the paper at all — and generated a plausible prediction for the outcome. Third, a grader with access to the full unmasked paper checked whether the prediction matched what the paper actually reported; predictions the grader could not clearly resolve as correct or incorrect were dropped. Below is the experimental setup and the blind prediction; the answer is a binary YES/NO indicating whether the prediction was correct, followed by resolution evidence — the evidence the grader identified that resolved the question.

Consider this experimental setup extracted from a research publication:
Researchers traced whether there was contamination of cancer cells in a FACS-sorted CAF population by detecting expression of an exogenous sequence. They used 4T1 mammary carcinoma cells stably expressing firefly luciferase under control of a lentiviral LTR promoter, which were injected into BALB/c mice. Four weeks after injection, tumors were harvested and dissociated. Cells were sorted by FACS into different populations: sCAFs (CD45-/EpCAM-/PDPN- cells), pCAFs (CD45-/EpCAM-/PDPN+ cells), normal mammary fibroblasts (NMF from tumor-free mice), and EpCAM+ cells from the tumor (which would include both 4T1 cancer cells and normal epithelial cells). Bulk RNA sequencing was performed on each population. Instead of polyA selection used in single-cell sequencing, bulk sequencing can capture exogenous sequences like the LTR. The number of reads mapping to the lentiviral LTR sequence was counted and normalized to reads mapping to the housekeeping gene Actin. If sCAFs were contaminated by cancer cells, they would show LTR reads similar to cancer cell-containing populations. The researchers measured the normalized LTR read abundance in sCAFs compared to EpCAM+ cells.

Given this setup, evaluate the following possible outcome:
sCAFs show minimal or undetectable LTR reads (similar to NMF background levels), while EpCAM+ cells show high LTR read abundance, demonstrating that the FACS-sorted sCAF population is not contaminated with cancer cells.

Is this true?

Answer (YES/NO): NO